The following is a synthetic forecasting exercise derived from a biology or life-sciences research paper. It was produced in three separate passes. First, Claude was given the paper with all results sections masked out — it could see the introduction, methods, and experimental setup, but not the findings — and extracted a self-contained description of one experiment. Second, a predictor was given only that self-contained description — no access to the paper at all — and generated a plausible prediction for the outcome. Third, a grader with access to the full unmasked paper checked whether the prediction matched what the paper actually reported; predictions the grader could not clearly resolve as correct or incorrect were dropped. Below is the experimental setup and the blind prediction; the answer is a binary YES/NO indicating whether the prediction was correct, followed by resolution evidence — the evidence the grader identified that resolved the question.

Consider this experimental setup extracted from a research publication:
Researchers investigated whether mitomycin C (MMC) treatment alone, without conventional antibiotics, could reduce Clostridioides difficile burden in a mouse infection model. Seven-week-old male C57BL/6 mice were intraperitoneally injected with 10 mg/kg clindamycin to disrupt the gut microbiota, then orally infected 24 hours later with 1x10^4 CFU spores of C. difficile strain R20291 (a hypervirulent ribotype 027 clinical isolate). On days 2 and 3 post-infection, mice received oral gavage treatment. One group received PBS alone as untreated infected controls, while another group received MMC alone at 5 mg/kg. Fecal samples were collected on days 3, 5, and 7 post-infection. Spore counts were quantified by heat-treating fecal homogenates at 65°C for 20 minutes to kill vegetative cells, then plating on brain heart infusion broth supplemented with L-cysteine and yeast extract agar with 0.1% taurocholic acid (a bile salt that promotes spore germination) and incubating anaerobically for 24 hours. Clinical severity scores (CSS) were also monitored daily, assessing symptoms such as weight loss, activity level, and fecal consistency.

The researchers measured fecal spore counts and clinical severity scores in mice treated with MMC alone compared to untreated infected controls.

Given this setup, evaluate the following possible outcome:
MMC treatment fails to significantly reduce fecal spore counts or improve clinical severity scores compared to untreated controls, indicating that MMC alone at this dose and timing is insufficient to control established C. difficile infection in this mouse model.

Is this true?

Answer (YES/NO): YES